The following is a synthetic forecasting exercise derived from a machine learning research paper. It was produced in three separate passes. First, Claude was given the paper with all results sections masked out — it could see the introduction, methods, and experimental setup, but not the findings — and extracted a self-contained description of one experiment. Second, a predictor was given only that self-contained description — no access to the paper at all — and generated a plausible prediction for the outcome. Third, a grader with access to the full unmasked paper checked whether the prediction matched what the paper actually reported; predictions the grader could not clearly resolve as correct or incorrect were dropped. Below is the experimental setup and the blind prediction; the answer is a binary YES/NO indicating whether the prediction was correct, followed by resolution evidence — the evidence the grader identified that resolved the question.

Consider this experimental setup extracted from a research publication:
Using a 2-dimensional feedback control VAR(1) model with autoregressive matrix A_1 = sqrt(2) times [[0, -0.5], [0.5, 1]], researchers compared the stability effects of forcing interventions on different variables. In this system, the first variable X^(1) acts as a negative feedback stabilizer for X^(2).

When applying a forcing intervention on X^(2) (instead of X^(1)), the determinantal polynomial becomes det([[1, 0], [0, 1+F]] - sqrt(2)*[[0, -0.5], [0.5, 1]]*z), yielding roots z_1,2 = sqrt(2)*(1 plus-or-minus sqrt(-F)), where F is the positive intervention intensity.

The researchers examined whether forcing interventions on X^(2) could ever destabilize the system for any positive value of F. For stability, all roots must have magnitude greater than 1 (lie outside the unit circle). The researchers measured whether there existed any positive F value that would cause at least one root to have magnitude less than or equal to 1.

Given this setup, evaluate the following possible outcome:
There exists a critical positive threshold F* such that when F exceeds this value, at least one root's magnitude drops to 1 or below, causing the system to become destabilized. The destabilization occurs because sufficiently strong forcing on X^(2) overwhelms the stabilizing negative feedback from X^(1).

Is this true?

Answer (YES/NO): NO